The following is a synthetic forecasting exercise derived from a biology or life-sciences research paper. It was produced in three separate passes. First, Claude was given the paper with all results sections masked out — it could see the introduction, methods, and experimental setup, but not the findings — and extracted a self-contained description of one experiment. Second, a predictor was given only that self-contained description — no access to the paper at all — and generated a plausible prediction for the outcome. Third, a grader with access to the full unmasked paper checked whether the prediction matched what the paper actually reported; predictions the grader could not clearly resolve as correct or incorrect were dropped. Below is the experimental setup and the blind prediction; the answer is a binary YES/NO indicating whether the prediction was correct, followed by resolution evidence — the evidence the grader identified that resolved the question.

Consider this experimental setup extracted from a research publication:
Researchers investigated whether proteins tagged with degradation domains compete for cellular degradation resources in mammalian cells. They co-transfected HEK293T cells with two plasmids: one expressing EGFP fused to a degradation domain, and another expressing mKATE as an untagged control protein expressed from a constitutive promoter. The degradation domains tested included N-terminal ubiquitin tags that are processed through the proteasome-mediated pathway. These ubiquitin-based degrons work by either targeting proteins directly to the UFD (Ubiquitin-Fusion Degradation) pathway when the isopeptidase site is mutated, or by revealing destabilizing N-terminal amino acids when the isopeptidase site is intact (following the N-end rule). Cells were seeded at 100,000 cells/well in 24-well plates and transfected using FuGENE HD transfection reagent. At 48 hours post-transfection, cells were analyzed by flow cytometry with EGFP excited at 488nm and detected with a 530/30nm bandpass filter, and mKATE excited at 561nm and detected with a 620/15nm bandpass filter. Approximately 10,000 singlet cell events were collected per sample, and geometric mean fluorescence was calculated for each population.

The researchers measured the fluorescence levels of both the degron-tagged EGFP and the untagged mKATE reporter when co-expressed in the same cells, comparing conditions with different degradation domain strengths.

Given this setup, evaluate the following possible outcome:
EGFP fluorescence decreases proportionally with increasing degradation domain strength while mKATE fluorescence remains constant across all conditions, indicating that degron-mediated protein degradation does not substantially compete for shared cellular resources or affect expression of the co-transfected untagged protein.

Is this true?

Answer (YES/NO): NO